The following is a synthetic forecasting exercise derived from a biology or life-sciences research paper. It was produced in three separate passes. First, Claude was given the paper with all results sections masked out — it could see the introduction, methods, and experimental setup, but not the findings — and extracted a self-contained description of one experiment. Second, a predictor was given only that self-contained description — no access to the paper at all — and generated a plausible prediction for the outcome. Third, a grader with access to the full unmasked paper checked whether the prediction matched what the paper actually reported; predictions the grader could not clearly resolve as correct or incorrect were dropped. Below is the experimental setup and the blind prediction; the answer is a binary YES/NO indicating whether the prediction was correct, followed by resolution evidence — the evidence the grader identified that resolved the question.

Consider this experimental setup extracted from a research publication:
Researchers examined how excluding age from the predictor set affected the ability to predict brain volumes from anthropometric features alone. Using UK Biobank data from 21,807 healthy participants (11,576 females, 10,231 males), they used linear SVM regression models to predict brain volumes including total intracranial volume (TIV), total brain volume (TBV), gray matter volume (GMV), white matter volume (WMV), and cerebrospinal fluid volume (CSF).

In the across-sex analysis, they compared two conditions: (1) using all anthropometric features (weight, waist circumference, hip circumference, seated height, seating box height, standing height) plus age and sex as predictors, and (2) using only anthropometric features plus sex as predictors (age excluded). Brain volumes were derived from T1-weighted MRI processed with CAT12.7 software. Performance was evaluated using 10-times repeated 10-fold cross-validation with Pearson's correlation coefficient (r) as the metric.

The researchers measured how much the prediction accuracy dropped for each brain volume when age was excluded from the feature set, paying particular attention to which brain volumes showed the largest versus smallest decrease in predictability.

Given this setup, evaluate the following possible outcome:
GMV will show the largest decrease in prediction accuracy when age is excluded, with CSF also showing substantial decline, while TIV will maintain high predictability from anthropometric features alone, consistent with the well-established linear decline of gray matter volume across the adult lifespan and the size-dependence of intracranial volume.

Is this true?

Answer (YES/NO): NO